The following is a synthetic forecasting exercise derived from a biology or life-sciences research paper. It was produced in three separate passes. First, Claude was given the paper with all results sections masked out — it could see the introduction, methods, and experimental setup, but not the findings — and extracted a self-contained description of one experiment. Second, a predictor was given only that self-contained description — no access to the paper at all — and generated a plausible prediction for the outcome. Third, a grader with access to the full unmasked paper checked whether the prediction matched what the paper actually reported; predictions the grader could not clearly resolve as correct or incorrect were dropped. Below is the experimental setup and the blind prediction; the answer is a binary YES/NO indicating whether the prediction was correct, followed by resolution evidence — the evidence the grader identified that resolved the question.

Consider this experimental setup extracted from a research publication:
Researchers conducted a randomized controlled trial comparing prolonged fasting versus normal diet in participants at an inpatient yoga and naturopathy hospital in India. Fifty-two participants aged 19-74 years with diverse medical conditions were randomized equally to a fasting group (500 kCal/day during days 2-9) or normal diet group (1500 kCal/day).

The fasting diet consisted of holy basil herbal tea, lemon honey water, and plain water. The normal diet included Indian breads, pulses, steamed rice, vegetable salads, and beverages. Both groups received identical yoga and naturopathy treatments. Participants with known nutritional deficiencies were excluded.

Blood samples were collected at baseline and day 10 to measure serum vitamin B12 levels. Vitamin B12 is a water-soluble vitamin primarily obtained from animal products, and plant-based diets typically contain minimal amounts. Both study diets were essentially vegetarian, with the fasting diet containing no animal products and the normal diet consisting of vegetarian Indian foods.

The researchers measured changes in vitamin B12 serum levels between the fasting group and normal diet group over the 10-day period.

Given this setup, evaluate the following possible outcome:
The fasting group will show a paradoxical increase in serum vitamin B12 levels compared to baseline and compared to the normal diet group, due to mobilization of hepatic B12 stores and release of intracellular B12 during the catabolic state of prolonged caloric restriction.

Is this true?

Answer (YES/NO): NO